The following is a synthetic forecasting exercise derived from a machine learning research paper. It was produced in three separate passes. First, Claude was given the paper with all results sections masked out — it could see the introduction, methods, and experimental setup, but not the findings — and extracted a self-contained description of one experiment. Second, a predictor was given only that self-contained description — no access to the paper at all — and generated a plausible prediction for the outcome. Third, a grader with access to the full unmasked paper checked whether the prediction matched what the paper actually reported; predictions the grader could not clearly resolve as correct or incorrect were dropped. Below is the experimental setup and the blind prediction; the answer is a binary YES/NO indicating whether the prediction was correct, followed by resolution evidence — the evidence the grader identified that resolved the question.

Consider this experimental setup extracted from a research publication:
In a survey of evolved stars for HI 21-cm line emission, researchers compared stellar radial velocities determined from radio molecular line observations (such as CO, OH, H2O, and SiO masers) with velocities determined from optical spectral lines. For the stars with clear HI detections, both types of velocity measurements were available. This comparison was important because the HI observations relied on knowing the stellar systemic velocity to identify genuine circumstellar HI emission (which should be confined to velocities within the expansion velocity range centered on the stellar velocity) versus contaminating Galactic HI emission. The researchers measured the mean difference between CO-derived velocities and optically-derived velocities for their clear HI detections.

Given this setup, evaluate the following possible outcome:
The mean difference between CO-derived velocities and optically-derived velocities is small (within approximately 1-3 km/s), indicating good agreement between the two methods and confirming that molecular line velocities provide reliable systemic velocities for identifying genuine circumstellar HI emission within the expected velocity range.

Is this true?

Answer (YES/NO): YES